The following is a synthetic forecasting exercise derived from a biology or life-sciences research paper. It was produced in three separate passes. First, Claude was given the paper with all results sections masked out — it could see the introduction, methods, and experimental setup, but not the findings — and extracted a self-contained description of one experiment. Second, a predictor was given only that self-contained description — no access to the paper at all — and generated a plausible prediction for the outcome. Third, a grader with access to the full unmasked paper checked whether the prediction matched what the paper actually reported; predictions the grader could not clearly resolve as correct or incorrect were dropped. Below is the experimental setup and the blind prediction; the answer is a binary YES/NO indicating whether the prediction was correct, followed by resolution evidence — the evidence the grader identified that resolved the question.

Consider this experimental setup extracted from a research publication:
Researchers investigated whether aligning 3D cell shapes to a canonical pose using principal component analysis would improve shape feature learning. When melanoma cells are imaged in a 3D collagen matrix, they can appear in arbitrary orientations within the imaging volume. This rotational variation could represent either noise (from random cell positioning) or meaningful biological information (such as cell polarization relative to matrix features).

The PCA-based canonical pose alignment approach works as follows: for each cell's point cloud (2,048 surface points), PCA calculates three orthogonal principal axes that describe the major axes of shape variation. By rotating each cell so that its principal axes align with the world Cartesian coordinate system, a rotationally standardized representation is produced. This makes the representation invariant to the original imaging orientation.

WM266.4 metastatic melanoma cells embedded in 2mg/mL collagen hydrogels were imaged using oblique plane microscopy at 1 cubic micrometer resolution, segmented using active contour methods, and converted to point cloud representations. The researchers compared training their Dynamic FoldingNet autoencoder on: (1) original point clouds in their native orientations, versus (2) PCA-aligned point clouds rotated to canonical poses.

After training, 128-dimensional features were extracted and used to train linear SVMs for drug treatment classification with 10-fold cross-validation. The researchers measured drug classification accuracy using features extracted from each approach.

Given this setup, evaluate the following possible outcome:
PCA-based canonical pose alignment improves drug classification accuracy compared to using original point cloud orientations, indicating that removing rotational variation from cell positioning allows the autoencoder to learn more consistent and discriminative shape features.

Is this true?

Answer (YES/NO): NO